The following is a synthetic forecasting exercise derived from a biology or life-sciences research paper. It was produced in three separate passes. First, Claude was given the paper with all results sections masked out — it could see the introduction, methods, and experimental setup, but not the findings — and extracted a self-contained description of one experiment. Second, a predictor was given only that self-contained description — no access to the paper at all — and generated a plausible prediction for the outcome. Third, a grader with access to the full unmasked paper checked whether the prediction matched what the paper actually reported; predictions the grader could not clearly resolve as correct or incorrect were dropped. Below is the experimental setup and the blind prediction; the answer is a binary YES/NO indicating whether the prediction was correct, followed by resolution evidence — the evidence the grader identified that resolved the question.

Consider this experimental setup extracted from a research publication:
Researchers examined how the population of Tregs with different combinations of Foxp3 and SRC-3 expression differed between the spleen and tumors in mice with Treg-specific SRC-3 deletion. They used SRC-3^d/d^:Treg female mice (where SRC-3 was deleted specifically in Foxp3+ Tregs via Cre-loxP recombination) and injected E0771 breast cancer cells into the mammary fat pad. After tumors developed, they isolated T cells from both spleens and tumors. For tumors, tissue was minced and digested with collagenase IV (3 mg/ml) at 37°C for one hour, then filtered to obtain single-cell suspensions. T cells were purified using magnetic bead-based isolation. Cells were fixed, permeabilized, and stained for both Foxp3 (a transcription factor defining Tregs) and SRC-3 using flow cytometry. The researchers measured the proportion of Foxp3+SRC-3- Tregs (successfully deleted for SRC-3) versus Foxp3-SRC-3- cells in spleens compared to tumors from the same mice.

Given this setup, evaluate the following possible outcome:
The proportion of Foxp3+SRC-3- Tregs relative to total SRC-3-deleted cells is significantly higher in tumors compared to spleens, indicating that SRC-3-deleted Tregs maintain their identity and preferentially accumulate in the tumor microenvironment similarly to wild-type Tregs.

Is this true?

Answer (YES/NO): NO